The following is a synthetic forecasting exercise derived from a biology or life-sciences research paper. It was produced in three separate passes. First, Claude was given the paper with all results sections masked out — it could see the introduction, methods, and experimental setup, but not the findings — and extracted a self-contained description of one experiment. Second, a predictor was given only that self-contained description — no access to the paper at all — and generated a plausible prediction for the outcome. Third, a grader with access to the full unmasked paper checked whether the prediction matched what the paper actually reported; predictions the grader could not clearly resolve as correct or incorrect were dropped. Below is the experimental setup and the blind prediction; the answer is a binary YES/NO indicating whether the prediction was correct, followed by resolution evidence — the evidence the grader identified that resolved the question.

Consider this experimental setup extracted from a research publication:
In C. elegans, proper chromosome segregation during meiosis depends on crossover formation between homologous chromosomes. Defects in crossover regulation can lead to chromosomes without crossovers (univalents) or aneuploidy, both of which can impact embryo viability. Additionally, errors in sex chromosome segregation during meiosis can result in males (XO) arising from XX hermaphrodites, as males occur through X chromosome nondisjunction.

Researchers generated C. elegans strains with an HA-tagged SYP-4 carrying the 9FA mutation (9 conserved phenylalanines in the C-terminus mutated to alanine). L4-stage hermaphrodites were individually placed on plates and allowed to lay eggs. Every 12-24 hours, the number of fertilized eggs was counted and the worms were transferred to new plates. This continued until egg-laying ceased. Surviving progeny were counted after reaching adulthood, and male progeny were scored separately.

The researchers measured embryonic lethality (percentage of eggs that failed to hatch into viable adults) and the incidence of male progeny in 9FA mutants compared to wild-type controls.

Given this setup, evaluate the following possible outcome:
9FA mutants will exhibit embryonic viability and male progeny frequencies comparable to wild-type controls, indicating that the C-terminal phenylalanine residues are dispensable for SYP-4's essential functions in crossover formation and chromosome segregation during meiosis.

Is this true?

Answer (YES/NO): NO